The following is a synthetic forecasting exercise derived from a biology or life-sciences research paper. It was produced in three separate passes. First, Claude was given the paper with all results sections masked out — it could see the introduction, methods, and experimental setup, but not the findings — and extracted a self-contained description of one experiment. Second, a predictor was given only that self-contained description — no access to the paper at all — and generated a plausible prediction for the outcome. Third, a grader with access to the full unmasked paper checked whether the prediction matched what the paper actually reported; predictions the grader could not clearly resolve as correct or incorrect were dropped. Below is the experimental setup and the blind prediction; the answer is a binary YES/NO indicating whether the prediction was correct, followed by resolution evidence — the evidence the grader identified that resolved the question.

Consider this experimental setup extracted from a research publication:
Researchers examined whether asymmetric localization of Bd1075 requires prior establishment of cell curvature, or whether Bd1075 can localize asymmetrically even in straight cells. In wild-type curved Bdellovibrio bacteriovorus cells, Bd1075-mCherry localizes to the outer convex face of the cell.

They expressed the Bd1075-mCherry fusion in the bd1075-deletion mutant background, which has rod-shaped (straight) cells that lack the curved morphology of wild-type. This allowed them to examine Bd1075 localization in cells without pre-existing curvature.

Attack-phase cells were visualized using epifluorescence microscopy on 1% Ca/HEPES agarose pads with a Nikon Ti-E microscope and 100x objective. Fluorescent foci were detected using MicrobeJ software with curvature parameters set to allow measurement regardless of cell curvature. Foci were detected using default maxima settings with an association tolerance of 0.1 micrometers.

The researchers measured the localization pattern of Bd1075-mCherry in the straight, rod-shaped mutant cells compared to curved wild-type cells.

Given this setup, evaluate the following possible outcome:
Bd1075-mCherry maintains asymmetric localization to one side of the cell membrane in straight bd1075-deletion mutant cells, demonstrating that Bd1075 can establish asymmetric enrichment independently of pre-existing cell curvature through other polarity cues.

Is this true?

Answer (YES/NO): NO